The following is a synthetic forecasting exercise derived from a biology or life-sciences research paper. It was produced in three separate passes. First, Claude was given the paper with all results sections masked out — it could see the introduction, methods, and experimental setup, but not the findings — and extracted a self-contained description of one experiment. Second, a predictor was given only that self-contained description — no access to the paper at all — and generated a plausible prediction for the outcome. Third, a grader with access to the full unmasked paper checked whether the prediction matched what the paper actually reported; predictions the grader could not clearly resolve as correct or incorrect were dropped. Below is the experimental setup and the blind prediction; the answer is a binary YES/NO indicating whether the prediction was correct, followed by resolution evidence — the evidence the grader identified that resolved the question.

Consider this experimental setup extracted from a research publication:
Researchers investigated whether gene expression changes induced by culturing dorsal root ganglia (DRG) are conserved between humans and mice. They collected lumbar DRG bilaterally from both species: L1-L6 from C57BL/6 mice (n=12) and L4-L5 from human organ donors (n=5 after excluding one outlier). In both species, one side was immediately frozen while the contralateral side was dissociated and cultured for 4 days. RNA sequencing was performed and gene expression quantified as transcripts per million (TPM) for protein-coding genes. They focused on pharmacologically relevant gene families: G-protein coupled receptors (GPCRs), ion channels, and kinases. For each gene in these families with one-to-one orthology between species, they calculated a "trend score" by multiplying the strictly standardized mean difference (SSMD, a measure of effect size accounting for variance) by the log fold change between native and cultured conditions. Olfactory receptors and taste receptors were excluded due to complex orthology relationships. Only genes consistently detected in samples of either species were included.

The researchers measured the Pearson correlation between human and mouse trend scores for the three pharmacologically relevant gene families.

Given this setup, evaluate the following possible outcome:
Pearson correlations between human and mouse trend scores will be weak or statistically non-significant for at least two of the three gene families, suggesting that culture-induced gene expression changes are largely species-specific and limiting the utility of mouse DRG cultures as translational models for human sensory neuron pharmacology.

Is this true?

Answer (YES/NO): YES